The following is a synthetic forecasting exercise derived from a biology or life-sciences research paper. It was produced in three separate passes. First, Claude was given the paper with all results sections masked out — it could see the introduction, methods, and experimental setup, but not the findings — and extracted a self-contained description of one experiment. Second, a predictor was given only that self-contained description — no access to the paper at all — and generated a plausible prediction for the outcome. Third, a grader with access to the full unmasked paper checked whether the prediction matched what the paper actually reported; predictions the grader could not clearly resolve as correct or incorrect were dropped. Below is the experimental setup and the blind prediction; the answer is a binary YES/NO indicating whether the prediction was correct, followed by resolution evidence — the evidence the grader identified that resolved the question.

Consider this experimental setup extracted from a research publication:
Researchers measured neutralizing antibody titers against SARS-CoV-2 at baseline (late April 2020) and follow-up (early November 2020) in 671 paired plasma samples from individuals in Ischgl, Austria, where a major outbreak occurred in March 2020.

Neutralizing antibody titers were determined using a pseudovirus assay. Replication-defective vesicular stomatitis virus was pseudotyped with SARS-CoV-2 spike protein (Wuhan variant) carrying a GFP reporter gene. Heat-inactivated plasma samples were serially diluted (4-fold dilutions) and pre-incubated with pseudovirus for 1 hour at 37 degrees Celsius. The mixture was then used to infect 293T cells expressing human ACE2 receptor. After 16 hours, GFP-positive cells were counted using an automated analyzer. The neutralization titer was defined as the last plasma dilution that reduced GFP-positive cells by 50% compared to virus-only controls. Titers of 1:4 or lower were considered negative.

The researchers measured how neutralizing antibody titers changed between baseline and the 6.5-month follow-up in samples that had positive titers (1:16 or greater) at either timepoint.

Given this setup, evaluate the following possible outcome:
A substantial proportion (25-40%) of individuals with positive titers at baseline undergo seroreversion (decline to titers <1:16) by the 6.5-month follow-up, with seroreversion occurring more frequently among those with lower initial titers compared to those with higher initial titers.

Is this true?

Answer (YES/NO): NO